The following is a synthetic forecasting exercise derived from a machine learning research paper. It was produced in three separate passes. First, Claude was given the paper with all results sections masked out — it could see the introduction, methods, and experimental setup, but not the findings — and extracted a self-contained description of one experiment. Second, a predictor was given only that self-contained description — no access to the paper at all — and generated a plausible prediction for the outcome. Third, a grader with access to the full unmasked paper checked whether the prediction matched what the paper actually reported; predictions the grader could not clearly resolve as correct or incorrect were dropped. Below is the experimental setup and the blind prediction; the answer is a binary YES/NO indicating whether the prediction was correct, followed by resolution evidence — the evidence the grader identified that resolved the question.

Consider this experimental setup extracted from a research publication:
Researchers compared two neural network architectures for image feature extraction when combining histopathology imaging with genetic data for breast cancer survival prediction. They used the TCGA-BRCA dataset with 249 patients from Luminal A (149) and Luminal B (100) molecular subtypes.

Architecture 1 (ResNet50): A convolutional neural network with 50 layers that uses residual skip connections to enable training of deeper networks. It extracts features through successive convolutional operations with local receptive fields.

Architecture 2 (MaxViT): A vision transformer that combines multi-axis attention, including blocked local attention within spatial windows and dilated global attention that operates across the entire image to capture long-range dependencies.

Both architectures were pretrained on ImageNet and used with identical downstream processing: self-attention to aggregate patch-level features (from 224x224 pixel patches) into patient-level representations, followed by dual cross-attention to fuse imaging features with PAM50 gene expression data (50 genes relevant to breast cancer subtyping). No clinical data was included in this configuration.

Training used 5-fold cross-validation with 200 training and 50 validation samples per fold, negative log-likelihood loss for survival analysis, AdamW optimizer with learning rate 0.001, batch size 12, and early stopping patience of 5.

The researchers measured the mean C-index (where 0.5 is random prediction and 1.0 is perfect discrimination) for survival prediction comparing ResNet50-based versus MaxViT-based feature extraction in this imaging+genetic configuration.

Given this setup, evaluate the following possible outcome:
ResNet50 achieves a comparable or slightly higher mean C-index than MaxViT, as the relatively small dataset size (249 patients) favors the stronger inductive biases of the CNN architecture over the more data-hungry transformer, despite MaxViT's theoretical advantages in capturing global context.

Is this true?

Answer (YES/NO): YES